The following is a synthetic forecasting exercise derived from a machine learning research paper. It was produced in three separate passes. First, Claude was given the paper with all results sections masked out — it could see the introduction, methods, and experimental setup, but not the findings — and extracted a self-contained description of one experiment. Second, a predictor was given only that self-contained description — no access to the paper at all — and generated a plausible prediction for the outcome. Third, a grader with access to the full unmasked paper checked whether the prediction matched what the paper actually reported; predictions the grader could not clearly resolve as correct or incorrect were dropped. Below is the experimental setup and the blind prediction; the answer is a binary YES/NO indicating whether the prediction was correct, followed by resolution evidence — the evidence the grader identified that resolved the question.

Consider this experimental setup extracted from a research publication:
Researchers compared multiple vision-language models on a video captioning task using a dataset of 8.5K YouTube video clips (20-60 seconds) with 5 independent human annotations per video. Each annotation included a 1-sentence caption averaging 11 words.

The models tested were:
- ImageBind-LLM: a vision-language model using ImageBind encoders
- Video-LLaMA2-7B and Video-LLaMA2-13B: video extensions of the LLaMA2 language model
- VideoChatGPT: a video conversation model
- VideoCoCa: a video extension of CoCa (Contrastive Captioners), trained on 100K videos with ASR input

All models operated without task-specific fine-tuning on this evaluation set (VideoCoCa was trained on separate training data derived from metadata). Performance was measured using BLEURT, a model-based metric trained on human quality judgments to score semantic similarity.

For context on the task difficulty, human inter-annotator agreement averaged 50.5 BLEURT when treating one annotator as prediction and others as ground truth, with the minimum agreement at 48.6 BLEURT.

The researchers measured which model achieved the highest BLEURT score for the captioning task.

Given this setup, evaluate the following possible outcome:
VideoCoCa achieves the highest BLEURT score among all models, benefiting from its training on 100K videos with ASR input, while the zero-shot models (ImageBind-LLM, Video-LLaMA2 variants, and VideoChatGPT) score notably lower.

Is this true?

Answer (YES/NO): NO